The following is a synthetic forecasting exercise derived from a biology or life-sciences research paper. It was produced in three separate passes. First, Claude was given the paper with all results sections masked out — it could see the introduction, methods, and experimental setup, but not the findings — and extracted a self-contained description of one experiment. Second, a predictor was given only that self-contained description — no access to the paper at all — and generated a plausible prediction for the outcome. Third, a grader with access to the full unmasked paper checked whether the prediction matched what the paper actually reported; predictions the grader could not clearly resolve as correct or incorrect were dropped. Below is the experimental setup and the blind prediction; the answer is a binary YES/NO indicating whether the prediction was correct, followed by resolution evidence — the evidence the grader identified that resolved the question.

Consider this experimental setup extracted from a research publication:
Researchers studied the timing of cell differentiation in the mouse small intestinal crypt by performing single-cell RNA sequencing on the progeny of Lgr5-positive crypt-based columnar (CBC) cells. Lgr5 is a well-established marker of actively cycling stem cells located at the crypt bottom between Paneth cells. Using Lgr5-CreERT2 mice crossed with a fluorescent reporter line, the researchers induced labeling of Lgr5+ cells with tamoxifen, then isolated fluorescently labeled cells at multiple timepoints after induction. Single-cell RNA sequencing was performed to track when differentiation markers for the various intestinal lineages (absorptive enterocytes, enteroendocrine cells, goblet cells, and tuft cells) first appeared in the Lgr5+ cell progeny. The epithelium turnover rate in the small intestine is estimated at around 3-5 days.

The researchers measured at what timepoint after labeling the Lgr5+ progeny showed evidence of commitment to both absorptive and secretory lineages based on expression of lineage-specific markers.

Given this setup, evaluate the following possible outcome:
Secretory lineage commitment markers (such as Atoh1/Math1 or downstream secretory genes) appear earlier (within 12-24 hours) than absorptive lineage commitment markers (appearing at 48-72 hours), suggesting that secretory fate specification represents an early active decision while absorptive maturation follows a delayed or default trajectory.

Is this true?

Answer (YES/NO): NO